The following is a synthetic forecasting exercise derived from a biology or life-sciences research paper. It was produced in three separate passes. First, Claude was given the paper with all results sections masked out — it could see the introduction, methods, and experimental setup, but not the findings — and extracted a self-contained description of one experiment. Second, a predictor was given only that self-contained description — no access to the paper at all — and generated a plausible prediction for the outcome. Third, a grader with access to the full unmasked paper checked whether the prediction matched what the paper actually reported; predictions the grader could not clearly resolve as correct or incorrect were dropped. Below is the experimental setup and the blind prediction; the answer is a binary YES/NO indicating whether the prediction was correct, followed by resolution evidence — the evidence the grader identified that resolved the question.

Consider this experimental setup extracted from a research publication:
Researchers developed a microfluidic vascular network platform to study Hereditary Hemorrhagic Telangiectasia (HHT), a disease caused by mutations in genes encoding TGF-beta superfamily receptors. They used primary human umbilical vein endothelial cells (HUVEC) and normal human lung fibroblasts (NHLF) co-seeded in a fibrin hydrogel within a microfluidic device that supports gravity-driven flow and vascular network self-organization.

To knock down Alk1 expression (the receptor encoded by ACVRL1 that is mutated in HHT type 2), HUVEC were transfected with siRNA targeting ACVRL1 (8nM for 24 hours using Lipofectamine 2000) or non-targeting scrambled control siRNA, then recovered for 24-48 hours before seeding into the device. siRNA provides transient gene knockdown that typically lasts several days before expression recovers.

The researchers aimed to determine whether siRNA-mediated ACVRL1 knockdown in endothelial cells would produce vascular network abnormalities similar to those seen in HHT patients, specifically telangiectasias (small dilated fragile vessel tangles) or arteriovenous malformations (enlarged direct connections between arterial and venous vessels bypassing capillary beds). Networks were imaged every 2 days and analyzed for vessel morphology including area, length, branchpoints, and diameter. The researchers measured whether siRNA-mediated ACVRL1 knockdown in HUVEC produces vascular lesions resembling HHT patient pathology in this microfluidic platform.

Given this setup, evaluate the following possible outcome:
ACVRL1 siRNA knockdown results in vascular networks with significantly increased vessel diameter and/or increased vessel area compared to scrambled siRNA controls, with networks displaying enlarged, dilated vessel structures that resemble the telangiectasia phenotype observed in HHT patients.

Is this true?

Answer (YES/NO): NO